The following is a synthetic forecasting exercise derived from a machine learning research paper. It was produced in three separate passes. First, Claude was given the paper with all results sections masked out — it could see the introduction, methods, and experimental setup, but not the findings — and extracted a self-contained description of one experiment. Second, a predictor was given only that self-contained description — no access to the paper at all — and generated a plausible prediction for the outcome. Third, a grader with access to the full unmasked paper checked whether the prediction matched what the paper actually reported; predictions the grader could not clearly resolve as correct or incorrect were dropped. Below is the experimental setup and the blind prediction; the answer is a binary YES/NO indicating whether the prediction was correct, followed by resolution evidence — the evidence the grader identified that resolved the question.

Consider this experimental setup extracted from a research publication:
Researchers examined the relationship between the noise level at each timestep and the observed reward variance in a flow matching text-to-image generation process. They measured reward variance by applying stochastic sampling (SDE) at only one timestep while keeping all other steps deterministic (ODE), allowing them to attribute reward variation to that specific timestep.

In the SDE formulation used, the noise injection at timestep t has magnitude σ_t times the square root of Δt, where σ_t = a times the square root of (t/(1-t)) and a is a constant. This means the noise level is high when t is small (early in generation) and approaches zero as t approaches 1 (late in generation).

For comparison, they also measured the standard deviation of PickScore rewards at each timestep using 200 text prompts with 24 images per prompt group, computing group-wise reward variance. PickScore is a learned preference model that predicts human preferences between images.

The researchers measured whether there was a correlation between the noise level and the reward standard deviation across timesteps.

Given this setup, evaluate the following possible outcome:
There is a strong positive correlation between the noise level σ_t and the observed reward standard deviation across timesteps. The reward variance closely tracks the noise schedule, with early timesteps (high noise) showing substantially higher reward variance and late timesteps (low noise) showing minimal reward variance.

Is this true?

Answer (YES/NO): YES